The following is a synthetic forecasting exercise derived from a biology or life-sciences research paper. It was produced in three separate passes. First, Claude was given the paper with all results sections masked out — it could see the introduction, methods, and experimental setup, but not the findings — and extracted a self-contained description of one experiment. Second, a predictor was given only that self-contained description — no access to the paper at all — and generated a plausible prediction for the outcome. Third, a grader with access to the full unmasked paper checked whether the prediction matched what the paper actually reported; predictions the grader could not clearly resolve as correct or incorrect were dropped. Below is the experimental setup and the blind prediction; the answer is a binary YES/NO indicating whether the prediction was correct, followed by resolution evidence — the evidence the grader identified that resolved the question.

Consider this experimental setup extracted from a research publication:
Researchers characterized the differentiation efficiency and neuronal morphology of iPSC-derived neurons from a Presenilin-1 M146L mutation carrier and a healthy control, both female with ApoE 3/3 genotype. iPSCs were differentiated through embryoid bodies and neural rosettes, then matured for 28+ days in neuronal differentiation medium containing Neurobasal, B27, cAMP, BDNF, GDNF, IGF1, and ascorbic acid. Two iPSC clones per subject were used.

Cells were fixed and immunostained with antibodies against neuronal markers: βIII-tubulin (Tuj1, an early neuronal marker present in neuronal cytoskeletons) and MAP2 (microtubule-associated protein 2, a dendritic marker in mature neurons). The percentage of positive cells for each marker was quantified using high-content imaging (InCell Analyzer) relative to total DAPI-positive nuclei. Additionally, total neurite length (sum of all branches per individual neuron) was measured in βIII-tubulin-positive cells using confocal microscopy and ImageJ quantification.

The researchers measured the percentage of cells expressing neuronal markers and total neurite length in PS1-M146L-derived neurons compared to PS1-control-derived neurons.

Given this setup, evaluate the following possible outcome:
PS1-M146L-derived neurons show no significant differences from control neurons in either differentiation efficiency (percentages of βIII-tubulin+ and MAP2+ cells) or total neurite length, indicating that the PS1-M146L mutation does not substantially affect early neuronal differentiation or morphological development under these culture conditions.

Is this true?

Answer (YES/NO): NO